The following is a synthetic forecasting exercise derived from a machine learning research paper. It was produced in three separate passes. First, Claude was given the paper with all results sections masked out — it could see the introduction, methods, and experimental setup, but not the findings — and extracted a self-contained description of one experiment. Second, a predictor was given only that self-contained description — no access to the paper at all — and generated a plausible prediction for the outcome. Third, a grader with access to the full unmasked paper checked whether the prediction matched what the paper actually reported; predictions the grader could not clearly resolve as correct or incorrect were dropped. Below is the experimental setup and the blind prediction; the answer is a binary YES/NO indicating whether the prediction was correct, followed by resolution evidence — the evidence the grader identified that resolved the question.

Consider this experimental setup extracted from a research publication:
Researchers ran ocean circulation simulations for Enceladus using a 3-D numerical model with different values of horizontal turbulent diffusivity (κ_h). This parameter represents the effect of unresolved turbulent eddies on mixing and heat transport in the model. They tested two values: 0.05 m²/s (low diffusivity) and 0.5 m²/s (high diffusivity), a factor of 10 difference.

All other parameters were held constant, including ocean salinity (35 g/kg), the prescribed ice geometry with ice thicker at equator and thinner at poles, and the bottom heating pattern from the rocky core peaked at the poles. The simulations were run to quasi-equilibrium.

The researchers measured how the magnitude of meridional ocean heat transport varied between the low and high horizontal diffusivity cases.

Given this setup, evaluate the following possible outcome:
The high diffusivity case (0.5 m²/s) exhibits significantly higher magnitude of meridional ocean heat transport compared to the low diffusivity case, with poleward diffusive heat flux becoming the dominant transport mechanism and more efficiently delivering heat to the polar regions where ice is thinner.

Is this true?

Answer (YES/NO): NO